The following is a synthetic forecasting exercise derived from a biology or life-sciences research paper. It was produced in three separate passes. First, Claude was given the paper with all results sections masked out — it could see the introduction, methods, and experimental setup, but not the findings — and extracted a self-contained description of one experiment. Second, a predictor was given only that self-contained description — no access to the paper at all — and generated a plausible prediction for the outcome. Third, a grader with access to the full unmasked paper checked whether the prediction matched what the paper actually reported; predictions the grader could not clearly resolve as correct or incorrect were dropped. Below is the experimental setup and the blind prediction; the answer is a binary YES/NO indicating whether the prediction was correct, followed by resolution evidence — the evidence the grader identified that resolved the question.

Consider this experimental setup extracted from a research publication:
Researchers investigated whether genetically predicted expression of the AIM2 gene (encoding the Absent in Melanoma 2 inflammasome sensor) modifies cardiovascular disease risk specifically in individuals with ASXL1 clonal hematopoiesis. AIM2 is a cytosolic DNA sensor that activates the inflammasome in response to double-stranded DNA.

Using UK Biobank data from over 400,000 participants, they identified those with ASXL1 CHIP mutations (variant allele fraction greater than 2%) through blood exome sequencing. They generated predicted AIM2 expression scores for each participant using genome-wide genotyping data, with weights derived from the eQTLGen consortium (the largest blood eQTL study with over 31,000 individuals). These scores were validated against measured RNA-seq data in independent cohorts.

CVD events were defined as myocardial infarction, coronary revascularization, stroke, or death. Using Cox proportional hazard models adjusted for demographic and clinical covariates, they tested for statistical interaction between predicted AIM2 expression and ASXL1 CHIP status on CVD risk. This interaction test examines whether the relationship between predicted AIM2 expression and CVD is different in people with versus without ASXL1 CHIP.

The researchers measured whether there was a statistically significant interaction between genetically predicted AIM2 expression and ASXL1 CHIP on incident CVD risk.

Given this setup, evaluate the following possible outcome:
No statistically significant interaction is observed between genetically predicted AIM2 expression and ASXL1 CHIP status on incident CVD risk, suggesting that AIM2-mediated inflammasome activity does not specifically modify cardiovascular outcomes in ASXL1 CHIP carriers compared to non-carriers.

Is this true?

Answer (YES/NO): NO